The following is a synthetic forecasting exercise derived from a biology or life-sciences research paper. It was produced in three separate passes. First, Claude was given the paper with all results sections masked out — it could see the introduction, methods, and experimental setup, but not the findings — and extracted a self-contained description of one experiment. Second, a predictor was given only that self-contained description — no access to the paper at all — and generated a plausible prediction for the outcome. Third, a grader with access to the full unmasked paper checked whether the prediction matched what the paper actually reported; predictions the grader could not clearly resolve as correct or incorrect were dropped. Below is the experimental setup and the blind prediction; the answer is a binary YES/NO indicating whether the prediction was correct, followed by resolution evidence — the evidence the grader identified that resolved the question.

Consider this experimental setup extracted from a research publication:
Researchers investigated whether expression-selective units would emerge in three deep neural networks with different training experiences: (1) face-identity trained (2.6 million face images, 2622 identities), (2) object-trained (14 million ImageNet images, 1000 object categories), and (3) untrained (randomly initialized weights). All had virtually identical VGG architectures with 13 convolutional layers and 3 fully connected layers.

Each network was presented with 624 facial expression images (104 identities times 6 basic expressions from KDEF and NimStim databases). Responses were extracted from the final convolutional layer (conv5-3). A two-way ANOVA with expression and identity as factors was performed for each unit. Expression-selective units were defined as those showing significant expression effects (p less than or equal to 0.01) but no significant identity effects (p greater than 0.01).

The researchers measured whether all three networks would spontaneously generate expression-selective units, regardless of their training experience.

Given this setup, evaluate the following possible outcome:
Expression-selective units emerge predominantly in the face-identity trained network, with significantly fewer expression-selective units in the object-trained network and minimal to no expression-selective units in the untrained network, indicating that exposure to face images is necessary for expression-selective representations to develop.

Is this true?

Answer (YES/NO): NO